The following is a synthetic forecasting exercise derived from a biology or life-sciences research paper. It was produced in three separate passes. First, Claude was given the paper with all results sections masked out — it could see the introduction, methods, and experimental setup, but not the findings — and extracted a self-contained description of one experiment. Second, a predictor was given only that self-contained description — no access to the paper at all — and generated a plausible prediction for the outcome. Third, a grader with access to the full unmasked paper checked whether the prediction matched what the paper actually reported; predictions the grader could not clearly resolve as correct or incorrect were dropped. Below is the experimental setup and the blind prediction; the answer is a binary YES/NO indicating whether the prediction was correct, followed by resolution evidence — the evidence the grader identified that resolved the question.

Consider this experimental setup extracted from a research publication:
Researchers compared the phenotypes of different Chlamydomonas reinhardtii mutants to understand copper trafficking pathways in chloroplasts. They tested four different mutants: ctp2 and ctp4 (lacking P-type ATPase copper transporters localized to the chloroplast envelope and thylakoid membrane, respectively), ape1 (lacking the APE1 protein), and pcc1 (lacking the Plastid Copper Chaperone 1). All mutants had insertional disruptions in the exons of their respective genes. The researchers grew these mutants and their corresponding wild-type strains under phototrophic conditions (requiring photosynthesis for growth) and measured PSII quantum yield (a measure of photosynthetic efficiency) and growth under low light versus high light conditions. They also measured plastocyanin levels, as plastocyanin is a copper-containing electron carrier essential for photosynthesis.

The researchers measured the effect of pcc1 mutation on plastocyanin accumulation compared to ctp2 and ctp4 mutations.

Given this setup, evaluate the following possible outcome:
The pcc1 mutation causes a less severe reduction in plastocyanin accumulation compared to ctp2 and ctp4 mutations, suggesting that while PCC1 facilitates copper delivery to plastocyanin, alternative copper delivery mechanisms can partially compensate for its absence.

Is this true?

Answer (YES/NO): NO